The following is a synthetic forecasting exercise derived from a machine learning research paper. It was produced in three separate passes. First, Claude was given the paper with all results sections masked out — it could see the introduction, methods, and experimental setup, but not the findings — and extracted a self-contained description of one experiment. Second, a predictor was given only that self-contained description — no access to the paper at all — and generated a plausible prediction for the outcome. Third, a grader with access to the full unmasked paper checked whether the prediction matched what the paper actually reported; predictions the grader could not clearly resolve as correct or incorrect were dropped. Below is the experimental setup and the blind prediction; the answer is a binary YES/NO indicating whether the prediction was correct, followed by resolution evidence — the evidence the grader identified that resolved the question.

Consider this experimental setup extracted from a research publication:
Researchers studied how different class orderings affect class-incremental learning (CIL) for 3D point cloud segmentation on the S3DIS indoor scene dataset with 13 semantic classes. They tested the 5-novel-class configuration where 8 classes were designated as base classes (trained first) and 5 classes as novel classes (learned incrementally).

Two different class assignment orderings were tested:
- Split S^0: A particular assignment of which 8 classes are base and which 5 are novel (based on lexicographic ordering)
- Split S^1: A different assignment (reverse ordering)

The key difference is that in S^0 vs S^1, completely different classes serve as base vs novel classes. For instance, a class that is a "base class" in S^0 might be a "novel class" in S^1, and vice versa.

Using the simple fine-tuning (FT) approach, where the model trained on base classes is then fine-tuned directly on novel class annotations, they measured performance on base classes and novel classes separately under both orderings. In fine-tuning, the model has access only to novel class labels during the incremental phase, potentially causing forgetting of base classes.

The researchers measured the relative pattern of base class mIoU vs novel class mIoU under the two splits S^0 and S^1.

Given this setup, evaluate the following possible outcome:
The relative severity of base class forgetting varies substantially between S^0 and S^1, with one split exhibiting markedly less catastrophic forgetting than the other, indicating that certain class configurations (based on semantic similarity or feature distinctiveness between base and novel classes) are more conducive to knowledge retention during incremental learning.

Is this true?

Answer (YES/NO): YES